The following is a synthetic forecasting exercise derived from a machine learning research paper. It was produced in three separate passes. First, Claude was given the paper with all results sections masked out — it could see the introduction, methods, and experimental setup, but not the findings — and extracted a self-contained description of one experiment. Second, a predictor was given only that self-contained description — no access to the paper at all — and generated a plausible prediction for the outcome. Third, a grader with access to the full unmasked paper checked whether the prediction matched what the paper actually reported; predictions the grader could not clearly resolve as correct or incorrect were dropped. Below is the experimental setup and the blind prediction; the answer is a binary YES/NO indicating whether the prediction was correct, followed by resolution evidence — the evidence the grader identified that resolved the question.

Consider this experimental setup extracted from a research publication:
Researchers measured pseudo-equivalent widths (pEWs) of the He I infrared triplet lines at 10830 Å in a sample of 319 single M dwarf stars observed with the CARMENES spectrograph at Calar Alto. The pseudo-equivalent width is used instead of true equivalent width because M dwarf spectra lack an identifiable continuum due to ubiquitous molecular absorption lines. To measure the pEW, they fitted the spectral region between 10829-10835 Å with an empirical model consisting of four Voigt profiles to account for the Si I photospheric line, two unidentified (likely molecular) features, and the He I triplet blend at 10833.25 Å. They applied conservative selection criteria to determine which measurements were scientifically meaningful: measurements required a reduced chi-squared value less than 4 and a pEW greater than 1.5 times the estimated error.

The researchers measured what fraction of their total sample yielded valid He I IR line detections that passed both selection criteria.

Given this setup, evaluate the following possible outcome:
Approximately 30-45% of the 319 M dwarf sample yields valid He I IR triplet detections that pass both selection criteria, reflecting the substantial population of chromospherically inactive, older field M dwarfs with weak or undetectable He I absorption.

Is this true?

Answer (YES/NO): NO